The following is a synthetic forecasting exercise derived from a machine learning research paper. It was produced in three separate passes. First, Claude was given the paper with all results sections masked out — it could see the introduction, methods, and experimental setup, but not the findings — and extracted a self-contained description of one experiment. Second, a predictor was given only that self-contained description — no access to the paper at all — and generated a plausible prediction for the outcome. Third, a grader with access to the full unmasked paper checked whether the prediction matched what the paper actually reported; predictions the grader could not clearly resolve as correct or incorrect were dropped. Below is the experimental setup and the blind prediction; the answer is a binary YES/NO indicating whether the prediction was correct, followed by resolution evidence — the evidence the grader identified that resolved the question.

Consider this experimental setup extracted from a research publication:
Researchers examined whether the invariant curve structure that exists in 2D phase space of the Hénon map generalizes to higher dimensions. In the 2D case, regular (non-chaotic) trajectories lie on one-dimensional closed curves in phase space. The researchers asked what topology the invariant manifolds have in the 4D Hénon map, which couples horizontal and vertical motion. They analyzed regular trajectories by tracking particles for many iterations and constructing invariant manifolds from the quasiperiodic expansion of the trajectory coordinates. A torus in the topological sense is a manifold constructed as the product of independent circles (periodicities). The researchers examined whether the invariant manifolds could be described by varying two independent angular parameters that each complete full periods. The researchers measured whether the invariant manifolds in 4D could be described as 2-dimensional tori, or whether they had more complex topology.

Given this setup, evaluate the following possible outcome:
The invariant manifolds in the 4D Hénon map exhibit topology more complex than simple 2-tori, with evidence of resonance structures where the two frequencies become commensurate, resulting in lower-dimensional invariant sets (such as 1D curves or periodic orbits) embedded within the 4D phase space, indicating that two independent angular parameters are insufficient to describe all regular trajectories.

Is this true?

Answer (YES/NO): NO